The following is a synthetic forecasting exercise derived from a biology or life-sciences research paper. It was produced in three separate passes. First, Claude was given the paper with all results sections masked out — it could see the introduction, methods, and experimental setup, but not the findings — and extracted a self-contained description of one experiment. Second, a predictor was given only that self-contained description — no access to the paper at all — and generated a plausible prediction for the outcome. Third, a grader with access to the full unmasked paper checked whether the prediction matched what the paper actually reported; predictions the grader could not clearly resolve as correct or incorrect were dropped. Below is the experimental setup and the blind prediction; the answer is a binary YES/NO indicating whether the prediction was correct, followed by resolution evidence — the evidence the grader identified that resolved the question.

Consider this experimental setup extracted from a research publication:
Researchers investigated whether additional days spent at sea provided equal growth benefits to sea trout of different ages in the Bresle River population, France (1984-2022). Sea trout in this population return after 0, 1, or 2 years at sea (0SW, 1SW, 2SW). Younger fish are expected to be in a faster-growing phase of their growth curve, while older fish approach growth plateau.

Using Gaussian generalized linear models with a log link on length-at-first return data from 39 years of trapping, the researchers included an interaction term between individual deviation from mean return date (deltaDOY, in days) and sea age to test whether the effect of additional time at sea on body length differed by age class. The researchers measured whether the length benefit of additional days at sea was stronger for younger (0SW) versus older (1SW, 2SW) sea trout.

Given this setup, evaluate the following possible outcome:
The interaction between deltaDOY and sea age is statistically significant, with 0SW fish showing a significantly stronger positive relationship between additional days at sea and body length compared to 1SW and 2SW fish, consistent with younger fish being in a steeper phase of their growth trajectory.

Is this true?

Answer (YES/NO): YES